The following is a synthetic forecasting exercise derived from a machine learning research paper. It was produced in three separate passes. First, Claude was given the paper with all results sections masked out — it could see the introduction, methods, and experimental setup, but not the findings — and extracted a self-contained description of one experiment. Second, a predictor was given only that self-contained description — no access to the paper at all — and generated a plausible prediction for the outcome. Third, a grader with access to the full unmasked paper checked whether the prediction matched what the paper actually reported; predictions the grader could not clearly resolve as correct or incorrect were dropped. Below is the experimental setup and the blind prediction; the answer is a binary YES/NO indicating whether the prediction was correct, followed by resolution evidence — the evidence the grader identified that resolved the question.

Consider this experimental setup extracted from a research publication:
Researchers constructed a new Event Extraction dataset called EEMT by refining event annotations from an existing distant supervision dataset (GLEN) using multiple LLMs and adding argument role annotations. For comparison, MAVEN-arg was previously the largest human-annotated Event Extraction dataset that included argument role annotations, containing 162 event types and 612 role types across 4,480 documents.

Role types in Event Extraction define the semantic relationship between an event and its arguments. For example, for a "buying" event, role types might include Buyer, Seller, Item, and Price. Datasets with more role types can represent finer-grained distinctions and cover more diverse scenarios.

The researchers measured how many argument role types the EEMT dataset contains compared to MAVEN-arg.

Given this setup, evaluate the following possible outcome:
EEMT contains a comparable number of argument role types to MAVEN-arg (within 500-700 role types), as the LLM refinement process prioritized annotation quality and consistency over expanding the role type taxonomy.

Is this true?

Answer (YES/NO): NO